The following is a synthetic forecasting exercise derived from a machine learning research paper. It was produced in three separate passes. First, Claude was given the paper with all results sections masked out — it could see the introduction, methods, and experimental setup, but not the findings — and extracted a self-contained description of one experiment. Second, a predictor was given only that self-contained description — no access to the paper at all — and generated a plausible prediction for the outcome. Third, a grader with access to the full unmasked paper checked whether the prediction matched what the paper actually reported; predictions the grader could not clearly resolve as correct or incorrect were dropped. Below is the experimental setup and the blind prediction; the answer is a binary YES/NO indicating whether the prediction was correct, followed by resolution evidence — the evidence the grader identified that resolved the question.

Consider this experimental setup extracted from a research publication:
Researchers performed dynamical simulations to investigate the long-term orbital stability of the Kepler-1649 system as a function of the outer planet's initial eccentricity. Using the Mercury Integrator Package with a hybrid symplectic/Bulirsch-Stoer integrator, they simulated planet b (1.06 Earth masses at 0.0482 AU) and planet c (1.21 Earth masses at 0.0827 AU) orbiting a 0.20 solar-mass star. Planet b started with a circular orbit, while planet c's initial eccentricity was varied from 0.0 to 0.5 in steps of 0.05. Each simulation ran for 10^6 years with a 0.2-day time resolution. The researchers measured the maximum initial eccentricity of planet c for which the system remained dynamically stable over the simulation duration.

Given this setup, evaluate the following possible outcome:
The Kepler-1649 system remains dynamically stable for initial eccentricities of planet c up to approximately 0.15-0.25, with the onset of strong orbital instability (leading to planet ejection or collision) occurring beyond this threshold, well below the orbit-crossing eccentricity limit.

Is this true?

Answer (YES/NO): NO